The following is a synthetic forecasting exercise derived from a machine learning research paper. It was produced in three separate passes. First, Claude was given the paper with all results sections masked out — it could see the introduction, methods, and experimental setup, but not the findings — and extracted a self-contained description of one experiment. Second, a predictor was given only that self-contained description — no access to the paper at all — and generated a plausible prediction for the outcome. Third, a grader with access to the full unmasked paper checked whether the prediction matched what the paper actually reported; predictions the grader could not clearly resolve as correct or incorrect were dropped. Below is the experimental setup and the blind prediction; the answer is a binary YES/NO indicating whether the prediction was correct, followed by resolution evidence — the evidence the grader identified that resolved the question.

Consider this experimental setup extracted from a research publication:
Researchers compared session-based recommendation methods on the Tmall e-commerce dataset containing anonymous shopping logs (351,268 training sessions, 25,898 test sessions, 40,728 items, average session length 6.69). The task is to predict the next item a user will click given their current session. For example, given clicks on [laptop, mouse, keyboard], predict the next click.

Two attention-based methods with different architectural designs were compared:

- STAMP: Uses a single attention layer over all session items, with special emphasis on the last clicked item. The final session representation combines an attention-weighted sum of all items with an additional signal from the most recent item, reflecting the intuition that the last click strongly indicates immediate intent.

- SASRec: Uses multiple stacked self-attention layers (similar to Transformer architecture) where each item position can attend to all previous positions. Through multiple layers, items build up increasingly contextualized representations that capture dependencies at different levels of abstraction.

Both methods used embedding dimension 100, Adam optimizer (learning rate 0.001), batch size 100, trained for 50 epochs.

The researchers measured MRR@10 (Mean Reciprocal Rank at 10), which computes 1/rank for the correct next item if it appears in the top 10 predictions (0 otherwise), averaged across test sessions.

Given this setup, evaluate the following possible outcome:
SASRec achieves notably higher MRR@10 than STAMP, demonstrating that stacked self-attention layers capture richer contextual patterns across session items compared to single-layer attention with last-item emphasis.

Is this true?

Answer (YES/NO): NO